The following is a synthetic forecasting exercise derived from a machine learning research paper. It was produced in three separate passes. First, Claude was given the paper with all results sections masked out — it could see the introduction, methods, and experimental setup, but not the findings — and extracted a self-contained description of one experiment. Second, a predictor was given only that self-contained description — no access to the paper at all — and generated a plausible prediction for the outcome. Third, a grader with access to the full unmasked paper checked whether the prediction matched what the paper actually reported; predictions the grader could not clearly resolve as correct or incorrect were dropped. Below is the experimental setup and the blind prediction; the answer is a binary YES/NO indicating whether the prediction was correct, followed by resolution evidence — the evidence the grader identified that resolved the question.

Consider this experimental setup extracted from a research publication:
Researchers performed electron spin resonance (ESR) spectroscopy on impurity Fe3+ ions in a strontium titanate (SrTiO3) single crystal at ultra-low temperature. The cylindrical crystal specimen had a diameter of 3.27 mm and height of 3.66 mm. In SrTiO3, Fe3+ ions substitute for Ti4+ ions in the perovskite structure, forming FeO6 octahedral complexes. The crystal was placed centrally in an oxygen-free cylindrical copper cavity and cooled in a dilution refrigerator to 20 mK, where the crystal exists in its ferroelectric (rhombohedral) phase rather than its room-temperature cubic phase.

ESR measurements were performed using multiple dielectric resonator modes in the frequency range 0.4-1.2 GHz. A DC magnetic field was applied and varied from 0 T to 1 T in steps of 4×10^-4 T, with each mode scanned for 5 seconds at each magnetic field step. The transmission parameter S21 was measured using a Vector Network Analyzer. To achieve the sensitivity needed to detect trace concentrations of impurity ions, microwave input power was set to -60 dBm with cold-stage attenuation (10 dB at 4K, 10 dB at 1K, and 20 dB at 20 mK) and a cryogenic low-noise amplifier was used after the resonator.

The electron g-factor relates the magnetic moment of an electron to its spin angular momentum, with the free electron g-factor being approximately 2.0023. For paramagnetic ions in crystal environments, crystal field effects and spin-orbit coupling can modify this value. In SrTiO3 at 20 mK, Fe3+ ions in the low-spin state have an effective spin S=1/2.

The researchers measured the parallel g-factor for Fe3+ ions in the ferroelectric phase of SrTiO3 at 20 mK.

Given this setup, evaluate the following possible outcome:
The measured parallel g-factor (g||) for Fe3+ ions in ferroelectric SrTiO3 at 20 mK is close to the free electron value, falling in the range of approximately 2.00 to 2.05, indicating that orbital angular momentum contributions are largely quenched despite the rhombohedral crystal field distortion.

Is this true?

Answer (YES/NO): NO